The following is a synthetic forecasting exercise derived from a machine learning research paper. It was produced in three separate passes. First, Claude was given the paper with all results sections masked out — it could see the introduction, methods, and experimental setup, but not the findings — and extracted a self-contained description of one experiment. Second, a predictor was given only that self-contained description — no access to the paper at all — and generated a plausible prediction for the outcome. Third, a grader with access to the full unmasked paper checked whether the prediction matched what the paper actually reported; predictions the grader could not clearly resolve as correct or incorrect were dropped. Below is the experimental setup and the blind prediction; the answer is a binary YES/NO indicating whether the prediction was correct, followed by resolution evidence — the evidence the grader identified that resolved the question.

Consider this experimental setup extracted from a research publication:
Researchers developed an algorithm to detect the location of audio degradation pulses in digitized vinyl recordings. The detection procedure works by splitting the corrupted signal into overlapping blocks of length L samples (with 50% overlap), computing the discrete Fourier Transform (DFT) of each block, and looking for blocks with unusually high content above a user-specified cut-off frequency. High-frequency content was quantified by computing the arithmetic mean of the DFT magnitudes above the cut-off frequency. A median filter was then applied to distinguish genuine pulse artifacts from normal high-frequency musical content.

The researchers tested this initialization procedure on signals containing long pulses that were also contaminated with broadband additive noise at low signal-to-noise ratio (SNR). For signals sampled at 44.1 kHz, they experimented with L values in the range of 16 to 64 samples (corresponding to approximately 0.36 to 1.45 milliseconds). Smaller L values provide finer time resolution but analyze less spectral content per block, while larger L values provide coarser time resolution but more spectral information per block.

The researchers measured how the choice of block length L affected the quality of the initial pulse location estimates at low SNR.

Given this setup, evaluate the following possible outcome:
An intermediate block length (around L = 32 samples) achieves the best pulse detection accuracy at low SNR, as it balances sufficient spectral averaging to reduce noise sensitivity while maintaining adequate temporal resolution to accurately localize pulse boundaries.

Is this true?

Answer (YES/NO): NO